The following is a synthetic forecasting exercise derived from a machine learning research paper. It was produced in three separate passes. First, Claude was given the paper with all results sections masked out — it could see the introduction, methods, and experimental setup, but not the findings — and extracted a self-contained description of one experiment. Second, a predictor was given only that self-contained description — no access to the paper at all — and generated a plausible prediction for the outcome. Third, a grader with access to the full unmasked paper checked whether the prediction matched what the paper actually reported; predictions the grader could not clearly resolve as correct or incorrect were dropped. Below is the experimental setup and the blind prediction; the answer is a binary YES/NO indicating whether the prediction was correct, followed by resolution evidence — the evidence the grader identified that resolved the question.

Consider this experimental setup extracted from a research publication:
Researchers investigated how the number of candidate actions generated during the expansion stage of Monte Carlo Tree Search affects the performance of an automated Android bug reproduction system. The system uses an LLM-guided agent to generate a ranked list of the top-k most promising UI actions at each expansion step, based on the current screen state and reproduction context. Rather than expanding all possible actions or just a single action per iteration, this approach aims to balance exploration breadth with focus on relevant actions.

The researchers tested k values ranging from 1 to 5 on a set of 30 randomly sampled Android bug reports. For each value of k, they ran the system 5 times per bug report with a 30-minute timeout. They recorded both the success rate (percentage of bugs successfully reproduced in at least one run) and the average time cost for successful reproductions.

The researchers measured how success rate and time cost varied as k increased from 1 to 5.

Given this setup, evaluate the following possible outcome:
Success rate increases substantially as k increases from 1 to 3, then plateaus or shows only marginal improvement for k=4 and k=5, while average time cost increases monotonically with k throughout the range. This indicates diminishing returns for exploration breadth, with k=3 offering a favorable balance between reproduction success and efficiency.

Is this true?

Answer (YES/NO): NO